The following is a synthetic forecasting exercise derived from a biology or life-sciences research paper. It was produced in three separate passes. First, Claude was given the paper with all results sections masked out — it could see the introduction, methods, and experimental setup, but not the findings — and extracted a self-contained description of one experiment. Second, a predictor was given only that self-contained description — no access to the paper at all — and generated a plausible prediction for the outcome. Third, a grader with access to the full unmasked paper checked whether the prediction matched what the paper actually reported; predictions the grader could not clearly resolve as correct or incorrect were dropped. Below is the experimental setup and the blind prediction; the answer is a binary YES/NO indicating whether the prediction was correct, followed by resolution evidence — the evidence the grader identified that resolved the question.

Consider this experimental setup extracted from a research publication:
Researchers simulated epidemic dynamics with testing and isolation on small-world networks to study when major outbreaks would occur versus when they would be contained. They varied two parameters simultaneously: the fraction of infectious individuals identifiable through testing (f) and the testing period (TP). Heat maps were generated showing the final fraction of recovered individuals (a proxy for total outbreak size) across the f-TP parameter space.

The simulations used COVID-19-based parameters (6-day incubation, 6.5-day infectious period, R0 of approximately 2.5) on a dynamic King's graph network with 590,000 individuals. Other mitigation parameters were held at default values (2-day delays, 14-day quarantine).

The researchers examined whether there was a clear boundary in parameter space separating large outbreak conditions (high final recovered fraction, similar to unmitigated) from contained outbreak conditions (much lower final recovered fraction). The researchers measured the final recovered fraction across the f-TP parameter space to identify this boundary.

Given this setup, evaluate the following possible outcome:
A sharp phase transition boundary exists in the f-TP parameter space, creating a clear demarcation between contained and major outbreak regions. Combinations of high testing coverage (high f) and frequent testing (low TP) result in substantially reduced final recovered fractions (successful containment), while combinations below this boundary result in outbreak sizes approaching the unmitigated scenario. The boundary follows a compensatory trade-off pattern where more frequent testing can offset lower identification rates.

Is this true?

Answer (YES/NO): YES